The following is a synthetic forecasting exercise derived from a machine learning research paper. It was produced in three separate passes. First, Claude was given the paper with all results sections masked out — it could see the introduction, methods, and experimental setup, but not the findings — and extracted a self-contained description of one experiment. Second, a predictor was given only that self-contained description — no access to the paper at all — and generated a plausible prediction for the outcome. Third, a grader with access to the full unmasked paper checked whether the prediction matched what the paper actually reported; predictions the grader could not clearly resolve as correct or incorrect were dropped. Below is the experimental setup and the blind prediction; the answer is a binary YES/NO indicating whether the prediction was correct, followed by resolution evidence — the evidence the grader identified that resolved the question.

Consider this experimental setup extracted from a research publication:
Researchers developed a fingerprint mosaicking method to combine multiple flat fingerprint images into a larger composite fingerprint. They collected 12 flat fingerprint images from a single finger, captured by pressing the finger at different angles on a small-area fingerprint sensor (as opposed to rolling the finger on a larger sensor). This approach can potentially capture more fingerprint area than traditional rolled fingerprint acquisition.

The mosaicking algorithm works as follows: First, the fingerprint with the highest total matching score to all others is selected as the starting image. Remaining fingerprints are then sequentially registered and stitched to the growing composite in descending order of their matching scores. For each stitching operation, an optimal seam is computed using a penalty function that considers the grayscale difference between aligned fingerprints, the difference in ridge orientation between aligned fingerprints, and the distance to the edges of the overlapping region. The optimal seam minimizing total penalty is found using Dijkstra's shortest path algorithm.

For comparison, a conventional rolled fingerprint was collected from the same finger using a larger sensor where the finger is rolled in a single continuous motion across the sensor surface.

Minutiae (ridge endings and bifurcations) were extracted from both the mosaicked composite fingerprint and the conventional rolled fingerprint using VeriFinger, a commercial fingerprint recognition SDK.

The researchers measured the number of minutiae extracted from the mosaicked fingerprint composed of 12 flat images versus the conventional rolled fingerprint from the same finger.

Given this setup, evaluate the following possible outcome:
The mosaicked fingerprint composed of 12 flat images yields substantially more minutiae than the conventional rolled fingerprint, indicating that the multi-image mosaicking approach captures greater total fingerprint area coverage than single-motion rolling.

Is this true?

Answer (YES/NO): YES